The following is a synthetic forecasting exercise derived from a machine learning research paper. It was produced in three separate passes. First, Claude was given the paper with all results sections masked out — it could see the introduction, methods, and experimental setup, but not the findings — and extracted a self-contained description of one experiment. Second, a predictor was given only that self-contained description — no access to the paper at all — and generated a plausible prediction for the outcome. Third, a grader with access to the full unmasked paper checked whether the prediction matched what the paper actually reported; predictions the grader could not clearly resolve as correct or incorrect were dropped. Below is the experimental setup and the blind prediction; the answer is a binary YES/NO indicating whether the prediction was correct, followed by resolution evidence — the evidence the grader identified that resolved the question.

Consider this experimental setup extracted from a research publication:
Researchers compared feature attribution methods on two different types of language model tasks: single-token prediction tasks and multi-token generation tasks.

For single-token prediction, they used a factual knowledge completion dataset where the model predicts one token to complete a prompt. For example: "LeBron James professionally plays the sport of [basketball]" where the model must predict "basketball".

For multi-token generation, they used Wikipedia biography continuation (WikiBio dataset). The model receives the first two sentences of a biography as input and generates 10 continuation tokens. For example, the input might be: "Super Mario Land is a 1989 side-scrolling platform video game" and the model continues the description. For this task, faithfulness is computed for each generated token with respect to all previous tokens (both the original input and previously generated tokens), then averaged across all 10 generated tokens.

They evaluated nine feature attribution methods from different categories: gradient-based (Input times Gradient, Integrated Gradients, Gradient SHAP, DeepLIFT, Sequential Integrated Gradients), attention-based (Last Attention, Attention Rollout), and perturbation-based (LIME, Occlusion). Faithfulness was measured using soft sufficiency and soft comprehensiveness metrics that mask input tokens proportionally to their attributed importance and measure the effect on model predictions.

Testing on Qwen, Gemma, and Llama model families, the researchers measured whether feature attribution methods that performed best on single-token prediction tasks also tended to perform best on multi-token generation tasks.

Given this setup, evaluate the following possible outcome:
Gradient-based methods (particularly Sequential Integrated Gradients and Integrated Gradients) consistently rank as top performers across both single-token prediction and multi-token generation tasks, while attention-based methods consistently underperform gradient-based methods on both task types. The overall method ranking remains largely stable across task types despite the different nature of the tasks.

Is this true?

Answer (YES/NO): NO